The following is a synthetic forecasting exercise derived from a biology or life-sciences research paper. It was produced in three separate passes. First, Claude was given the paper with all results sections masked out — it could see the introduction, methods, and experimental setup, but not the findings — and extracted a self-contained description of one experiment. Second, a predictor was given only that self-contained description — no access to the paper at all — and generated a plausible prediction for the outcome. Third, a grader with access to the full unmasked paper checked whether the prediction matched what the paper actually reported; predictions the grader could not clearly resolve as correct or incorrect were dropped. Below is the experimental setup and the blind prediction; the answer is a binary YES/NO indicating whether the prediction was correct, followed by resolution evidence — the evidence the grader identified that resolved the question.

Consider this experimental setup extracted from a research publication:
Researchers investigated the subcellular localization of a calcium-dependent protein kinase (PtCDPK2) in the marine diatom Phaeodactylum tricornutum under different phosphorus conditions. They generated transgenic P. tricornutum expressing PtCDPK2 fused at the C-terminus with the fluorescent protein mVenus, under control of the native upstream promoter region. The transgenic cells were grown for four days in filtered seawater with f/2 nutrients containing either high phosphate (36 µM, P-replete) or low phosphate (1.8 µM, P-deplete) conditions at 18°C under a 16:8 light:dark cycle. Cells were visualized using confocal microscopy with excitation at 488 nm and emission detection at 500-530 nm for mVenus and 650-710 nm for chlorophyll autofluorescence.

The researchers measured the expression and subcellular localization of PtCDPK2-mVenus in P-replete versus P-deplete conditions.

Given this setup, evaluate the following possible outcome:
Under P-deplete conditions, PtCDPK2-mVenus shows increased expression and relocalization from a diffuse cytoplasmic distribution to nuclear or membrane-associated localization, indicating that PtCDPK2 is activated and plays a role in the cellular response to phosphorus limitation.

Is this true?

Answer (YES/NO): NO